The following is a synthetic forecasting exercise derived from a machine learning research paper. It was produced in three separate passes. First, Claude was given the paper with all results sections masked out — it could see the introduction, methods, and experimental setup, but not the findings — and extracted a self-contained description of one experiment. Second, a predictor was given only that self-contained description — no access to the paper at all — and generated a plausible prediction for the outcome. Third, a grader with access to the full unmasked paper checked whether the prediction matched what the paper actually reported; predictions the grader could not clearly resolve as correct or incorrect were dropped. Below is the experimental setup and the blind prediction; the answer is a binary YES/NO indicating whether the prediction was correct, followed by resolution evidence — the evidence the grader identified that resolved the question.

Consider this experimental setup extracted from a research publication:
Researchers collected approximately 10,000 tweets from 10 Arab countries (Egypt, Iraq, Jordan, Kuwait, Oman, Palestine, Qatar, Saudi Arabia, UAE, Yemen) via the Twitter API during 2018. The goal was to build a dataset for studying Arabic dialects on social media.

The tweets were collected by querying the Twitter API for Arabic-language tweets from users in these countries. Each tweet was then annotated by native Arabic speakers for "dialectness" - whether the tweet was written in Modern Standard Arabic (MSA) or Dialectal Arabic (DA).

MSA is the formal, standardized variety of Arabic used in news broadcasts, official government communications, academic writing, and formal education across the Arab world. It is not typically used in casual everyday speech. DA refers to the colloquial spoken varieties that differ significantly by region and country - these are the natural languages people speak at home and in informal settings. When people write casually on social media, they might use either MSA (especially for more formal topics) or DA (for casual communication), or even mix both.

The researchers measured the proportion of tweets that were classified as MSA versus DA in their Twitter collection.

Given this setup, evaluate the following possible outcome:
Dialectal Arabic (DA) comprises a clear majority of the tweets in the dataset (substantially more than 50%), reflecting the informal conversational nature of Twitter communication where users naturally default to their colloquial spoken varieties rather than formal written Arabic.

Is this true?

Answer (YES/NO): NO